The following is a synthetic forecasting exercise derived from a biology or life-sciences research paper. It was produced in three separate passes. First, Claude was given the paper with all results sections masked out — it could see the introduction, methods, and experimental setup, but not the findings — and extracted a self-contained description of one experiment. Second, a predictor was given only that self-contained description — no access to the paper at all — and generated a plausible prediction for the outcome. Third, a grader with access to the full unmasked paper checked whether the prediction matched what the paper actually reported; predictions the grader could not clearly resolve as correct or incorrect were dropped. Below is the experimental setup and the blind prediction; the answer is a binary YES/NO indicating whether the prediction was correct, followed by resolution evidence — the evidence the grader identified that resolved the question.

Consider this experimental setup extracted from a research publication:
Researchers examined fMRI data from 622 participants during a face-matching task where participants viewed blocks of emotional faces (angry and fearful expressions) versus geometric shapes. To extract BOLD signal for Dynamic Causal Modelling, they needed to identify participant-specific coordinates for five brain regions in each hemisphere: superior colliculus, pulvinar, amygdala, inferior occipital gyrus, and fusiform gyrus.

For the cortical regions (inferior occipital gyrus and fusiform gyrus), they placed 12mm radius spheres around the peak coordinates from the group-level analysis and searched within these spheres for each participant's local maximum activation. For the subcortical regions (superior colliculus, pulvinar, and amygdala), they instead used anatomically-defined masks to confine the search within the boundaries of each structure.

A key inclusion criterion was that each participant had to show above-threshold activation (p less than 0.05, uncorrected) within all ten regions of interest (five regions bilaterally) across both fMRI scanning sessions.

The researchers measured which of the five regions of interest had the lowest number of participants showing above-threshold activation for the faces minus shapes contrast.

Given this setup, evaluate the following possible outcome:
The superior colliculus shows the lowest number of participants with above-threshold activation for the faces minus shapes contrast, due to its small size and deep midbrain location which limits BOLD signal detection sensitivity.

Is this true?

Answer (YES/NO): YES